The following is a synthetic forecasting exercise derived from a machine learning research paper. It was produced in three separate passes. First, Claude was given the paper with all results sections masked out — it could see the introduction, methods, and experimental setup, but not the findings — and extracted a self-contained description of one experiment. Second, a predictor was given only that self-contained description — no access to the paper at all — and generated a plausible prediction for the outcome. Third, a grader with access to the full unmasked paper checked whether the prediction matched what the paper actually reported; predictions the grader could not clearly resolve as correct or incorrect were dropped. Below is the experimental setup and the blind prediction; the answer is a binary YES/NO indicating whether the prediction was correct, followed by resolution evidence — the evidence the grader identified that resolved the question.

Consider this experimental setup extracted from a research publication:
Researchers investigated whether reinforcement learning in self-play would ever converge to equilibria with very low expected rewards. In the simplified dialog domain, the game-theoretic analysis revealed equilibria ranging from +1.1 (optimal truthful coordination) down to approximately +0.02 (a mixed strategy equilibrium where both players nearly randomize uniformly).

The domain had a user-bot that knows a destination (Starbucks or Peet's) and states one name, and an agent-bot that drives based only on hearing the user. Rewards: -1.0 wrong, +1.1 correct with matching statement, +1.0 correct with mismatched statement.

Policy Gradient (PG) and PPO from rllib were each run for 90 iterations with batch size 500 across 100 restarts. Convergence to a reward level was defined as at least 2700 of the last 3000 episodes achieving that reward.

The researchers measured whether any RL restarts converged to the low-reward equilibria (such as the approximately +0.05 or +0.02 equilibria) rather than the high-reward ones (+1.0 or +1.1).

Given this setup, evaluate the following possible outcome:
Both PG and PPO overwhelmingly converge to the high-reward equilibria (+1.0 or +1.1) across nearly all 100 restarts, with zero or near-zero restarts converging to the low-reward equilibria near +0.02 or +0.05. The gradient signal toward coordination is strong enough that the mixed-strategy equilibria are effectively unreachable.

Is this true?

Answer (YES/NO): YES